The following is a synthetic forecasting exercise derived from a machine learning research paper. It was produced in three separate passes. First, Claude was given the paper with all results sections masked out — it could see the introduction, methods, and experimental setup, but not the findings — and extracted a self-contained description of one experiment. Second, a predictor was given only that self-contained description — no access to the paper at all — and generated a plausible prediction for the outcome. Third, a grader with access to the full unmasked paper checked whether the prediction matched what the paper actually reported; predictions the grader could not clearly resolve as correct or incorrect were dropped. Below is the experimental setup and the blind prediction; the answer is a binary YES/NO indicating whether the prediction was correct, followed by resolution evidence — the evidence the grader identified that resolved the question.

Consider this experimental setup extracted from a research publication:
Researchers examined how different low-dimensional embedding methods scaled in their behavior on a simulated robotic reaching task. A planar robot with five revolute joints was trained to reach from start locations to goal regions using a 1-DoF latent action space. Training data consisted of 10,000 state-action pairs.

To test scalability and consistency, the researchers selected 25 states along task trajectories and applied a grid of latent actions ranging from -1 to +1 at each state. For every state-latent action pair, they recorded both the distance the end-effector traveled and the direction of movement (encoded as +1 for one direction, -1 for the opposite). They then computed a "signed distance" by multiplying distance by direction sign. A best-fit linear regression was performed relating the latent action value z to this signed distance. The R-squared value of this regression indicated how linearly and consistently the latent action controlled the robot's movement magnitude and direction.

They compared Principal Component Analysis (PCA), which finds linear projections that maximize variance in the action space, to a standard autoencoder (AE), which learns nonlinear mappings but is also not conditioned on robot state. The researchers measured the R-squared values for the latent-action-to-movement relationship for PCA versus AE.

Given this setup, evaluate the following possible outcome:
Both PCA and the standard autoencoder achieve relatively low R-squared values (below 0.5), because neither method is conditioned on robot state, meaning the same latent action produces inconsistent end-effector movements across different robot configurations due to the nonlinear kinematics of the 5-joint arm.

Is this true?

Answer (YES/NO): NO